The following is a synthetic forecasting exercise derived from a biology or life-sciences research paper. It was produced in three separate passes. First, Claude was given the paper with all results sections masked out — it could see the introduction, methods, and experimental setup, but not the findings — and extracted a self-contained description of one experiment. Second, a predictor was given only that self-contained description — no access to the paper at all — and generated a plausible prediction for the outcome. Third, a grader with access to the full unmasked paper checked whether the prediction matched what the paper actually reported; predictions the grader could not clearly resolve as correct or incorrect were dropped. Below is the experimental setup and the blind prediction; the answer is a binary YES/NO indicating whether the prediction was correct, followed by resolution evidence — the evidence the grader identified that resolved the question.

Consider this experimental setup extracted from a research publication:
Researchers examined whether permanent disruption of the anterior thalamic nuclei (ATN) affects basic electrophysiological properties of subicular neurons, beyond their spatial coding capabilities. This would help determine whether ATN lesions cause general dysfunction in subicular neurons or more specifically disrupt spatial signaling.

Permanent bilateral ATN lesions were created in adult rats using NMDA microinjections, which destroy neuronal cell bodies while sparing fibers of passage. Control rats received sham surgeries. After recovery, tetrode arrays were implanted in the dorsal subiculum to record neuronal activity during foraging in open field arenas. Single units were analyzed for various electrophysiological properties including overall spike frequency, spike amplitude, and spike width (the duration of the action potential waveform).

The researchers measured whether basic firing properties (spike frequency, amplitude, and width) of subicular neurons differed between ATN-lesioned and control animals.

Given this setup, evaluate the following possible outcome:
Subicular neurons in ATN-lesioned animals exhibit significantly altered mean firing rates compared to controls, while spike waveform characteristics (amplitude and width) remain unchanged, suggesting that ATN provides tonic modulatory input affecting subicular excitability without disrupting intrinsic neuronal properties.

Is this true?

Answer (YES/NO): NO